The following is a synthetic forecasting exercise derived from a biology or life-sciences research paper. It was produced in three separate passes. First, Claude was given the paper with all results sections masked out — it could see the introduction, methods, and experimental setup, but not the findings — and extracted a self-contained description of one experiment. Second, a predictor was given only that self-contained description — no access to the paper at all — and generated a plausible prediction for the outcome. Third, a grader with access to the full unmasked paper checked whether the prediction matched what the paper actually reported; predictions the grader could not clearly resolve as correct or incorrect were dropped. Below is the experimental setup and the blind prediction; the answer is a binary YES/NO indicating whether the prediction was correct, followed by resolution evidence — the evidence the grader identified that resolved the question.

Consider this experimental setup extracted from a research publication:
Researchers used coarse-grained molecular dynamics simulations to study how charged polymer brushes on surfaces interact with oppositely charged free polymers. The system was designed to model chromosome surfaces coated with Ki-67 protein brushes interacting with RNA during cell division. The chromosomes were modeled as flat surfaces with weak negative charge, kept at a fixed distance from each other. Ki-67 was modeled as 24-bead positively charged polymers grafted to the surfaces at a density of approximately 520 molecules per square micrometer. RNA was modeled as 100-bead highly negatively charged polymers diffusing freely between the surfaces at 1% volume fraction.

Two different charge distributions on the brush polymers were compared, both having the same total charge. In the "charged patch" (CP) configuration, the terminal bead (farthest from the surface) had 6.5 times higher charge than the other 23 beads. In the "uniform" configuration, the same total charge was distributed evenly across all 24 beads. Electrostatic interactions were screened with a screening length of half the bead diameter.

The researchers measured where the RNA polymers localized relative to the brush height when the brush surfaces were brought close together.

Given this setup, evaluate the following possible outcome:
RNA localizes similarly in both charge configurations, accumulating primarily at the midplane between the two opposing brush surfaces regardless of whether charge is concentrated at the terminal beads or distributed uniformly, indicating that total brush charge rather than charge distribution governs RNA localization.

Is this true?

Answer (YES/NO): NO